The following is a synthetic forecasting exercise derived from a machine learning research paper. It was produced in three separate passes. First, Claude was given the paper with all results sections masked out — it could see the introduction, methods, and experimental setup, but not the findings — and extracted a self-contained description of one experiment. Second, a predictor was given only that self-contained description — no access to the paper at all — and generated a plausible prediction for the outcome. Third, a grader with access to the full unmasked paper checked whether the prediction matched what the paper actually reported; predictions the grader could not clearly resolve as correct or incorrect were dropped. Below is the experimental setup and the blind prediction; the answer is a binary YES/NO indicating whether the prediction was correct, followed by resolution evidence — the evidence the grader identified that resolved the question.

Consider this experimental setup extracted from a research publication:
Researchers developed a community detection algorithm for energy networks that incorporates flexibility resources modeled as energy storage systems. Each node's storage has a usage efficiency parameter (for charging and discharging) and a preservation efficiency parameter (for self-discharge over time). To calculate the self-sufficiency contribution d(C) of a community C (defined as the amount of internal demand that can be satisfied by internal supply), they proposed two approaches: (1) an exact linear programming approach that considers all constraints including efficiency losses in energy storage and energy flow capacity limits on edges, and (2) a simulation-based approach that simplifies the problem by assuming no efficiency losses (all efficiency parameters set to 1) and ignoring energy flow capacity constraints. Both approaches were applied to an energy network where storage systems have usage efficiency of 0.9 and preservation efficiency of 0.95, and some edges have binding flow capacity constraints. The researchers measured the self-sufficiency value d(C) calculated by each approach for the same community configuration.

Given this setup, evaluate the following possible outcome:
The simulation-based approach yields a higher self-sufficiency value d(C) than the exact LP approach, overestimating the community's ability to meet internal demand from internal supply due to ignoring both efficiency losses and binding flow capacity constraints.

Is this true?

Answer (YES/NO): YES